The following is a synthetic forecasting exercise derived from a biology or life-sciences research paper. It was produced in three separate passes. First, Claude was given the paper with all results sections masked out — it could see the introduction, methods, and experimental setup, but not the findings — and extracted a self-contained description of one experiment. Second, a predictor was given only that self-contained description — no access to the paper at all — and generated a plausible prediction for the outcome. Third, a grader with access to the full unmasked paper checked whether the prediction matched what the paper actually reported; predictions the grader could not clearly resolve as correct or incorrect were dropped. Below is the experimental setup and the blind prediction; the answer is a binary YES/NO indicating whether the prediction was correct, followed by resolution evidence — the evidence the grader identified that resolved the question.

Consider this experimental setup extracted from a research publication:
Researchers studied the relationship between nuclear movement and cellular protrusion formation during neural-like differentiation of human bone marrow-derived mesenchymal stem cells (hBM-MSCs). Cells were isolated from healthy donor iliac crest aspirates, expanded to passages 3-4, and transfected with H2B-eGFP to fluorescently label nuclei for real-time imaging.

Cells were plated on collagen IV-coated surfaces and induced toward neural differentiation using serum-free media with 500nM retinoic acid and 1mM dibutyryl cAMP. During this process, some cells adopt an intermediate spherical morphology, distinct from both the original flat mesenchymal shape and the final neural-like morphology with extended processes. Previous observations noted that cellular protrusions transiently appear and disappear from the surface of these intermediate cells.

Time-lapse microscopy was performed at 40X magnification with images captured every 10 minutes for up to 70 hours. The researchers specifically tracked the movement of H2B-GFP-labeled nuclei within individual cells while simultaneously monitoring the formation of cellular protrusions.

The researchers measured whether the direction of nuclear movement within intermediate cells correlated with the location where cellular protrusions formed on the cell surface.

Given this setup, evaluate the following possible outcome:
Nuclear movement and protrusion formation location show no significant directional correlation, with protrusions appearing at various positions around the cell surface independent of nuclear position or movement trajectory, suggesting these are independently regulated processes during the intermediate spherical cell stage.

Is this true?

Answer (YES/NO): NO